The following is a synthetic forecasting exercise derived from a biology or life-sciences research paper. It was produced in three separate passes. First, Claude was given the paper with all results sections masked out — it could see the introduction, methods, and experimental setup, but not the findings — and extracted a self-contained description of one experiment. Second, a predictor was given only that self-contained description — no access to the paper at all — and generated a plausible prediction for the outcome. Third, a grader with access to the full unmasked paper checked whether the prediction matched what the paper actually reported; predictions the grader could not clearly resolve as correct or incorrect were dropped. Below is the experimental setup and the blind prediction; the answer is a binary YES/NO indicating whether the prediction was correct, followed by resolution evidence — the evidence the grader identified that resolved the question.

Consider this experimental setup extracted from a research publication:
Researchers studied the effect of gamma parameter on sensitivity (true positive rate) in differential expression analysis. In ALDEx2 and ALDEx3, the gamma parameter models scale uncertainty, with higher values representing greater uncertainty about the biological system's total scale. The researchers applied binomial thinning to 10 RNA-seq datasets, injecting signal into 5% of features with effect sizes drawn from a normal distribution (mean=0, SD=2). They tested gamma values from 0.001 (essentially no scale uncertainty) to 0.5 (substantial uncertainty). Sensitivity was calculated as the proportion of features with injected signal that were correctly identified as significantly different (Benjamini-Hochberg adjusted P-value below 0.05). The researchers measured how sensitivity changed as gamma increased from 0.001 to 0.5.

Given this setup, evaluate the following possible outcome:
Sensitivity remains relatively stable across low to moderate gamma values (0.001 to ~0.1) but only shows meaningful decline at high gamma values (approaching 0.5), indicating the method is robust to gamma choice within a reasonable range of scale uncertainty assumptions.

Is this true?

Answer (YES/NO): NO